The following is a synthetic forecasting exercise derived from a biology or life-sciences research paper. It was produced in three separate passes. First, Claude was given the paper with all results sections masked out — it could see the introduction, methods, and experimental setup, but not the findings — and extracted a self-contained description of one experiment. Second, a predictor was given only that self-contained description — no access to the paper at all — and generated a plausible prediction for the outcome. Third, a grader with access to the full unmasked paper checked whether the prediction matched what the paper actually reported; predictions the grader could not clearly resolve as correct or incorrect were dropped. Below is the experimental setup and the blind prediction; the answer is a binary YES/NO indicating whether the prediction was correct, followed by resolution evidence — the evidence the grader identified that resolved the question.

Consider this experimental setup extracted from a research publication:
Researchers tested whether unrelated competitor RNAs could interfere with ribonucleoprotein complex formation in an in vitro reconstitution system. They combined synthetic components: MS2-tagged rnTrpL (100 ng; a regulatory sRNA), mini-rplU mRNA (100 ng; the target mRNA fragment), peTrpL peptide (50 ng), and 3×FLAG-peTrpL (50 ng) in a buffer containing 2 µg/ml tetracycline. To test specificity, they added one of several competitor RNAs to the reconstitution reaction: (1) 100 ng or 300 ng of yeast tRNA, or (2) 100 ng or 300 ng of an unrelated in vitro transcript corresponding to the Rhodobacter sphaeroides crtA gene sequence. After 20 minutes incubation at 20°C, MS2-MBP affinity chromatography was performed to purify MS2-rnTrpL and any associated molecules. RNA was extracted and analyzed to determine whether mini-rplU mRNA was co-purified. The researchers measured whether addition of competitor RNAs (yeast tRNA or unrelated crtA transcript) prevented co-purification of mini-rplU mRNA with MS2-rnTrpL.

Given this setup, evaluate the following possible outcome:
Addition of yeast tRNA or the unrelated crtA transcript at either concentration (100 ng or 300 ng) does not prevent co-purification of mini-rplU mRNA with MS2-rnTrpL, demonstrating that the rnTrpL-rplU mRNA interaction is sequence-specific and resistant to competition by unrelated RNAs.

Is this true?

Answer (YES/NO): YES